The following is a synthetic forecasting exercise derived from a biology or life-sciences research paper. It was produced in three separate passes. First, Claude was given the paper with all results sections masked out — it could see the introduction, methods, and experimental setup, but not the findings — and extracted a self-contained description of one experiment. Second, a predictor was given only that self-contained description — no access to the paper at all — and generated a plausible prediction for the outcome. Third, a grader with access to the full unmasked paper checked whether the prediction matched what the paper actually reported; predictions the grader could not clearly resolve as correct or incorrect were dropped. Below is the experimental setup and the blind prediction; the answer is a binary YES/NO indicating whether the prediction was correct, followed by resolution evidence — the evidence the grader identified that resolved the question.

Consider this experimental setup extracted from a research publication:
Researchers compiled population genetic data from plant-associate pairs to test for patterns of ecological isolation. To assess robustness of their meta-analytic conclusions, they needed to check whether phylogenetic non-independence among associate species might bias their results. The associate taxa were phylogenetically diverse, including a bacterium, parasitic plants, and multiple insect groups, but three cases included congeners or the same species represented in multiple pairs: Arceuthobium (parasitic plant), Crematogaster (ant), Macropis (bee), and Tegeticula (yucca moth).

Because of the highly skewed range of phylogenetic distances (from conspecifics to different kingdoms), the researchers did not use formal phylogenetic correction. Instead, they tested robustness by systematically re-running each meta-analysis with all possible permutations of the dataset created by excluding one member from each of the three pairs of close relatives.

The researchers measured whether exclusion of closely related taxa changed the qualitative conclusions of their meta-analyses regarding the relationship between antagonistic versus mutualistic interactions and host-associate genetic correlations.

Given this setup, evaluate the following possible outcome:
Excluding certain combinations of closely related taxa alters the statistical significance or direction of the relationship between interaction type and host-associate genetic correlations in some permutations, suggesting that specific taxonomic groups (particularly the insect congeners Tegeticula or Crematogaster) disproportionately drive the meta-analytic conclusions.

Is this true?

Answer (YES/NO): NO